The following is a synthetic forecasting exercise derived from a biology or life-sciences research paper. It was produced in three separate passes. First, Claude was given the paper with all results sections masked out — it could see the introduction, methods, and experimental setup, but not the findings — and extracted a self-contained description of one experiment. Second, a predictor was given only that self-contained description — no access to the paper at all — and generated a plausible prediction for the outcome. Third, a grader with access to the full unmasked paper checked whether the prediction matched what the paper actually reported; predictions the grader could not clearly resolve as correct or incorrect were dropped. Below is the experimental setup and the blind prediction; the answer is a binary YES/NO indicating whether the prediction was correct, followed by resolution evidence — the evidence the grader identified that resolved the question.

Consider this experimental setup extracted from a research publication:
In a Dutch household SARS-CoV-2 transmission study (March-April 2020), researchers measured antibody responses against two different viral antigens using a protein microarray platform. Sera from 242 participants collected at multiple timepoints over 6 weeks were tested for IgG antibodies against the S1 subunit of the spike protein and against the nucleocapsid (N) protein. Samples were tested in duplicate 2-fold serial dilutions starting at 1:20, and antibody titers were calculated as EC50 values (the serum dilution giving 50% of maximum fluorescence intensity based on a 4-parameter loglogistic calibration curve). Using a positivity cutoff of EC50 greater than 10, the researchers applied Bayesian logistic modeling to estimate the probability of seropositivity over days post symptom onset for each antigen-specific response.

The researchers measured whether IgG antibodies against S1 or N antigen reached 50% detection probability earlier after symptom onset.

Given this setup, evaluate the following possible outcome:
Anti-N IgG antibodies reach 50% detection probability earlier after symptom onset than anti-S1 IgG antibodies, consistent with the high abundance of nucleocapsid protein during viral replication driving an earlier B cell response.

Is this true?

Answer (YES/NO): YES